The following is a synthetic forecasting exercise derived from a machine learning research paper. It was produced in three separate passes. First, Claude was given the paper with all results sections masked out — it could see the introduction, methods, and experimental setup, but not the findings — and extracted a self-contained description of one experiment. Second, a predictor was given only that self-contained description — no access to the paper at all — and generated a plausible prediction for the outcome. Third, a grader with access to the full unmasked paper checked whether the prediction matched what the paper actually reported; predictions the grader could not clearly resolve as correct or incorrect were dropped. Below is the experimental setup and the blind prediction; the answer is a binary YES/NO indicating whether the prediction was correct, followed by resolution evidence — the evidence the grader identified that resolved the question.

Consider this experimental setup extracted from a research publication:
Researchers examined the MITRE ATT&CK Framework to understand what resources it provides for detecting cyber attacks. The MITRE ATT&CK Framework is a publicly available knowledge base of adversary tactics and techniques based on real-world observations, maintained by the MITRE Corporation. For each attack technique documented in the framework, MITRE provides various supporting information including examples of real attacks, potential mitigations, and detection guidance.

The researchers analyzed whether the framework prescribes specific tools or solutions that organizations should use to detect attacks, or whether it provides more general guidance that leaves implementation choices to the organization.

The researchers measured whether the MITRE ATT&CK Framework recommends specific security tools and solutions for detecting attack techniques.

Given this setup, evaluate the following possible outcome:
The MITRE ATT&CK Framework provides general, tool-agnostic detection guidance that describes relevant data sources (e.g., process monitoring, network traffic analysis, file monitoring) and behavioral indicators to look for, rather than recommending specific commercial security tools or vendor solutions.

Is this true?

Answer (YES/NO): YES